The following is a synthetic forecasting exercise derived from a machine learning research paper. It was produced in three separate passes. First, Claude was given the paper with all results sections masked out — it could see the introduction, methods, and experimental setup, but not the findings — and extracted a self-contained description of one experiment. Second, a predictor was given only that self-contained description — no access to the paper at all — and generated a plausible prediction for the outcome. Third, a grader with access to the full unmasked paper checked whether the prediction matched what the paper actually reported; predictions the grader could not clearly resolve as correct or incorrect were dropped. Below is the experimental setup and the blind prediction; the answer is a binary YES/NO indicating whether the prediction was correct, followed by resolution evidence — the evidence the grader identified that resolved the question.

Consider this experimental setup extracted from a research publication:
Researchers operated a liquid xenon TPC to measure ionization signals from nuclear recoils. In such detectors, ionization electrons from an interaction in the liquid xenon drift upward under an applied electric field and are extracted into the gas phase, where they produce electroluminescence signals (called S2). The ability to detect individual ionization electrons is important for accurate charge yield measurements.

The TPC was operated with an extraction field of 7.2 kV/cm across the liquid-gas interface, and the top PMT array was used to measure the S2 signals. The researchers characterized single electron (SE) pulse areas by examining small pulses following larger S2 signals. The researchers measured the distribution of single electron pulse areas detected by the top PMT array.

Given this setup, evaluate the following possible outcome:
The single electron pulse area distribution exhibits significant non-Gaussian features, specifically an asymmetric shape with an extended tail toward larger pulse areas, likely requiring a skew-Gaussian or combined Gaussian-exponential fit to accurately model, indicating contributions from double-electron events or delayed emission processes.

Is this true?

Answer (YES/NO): NO